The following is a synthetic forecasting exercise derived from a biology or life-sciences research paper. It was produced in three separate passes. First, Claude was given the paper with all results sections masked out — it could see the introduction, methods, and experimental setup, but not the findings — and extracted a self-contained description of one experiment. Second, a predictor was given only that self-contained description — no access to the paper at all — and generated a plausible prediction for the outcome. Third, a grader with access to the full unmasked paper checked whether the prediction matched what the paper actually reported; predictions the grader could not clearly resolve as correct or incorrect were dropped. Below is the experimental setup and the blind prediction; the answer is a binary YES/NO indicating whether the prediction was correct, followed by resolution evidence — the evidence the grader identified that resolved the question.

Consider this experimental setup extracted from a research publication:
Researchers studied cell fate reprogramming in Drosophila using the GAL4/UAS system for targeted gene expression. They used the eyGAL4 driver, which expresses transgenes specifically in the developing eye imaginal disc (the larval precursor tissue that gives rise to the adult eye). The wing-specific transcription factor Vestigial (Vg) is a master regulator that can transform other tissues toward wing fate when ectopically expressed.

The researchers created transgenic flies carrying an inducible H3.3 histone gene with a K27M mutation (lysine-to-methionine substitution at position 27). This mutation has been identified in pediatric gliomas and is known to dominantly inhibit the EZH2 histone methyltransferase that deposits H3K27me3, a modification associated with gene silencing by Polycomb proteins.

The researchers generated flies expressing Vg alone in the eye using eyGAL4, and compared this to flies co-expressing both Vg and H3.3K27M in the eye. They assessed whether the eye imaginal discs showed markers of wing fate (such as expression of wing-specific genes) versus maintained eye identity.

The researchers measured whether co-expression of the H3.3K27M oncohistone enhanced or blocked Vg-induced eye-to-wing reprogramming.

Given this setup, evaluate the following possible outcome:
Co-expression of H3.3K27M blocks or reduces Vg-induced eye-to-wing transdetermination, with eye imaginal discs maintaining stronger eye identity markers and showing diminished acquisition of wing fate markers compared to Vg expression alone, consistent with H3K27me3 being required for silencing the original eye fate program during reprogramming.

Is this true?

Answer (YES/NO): YES